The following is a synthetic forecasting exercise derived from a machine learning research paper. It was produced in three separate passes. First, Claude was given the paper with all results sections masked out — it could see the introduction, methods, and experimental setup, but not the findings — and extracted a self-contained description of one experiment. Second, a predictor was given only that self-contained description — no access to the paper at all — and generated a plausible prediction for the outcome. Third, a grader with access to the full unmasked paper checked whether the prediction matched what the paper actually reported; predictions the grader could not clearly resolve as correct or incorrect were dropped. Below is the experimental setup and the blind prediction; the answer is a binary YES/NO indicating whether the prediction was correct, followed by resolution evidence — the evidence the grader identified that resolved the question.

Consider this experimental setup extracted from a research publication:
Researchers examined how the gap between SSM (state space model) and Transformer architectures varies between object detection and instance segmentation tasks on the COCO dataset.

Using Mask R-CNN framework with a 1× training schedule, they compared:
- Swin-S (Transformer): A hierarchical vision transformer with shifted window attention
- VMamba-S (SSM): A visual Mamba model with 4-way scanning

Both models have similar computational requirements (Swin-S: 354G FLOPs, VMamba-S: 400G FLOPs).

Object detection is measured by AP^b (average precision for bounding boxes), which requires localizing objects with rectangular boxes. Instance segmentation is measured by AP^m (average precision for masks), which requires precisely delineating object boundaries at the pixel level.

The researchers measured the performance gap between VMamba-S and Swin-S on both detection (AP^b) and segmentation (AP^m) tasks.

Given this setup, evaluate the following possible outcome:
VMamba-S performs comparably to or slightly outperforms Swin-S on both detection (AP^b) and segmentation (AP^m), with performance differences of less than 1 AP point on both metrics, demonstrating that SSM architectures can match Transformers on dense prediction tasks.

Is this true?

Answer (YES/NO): NO